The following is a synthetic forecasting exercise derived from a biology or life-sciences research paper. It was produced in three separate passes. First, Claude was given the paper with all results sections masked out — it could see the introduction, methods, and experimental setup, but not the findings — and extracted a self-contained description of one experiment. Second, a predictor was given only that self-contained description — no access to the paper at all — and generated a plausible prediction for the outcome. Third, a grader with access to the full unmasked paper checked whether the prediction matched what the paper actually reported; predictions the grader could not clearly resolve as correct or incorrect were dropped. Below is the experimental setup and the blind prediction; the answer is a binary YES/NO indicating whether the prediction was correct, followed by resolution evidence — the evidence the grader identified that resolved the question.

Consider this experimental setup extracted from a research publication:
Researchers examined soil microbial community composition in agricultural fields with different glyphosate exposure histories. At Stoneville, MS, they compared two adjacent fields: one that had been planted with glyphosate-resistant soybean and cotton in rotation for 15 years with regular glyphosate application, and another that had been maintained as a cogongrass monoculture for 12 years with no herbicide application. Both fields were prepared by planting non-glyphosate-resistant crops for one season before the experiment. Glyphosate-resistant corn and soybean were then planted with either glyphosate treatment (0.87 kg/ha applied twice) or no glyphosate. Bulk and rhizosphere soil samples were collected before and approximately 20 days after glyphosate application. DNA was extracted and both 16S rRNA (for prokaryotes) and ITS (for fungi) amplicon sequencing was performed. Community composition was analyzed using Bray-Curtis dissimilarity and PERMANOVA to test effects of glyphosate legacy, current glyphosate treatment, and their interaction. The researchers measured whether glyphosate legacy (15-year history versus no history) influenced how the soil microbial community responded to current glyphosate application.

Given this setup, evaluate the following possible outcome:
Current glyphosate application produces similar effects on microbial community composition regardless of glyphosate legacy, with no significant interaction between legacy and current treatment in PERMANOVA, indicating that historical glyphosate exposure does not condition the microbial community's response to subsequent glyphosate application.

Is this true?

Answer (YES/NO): YES